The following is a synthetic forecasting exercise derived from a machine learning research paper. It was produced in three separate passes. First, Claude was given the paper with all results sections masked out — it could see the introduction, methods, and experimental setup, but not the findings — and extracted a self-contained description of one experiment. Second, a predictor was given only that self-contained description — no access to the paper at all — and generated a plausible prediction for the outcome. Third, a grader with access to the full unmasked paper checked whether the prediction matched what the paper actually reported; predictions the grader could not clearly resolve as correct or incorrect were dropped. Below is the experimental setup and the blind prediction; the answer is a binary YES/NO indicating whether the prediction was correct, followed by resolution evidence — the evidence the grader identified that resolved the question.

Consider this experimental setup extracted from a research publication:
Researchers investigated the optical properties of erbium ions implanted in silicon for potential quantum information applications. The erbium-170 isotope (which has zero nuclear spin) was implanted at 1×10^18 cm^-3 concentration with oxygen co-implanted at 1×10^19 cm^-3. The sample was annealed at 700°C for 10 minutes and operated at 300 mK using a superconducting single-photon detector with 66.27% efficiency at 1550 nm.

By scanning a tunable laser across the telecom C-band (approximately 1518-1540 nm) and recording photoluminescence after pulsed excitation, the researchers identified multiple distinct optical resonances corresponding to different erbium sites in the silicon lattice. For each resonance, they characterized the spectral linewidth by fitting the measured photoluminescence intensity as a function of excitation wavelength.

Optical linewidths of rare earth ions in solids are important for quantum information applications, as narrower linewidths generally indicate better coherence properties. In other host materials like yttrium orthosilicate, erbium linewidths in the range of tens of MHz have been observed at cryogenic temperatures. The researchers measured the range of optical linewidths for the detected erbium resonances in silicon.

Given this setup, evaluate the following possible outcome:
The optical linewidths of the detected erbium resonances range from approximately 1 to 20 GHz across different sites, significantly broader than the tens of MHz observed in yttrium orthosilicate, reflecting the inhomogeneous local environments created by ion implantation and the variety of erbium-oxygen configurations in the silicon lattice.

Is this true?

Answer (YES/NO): NO